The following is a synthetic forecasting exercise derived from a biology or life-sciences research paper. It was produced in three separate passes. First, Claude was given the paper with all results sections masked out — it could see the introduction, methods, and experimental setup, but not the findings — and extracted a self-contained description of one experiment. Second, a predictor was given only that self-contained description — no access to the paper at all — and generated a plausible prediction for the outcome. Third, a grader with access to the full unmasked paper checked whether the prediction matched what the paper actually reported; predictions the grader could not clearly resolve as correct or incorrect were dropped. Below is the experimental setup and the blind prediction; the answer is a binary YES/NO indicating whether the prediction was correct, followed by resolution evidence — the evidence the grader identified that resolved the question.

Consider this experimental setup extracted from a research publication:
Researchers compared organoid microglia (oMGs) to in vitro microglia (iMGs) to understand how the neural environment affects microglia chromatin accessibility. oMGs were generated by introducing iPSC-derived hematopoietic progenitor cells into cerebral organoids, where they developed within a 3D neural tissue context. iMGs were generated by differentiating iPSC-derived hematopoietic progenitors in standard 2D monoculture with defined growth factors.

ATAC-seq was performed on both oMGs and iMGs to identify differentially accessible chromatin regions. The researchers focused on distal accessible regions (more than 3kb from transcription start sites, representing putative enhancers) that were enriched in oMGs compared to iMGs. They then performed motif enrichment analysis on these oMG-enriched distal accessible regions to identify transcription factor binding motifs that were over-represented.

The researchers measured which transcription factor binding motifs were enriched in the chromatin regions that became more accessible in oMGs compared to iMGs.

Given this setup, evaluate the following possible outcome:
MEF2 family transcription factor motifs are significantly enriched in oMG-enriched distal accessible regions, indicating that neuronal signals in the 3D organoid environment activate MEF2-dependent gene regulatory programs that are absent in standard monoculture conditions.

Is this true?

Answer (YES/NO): NO